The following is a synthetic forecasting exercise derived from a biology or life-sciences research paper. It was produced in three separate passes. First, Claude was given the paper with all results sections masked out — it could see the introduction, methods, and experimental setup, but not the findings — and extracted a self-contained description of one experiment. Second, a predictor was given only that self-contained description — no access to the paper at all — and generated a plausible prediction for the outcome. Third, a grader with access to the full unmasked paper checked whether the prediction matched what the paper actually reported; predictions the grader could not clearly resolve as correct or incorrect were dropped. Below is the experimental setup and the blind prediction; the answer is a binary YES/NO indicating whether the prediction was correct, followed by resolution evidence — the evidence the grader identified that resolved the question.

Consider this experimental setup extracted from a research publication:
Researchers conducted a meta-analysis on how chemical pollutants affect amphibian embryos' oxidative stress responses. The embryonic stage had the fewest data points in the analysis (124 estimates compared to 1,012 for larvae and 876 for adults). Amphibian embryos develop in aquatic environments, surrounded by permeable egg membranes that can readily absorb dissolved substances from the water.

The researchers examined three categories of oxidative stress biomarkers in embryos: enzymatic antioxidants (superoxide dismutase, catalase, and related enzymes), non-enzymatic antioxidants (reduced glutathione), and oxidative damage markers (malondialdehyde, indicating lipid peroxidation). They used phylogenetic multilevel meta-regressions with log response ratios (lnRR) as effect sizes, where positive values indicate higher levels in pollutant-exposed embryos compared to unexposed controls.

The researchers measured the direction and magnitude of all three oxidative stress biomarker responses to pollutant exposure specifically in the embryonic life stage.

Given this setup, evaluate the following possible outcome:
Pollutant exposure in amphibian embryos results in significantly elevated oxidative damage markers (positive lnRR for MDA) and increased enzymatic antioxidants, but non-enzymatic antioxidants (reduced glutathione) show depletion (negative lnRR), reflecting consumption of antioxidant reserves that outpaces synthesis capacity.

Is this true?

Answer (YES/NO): NO